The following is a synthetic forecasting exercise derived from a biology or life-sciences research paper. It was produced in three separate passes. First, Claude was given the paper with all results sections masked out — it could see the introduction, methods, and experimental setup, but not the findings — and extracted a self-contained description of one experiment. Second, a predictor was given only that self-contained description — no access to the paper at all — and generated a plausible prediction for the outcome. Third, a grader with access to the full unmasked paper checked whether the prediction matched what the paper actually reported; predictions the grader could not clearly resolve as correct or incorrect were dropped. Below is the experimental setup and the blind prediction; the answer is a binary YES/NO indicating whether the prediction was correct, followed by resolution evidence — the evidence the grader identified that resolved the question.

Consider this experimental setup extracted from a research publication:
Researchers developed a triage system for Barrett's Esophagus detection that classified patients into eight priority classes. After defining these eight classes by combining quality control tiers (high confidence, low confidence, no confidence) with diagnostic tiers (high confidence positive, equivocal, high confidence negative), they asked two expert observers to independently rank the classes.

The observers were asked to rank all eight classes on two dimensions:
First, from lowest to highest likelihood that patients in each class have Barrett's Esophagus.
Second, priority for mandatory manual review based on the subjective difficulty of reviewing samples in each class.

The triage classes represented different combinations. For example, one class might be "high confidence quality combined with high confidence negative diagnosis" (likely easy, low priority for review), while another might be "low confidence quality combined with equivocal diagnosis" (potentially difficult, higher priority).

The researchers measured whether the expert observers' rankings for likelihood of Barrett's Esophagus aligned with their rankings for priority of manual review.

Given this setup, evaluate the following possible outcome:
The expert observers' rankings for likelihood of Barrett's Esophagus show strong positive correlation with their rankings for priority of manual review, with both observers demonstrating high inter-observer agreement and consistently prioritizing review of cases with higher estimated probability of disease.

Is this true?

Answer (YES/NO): NO